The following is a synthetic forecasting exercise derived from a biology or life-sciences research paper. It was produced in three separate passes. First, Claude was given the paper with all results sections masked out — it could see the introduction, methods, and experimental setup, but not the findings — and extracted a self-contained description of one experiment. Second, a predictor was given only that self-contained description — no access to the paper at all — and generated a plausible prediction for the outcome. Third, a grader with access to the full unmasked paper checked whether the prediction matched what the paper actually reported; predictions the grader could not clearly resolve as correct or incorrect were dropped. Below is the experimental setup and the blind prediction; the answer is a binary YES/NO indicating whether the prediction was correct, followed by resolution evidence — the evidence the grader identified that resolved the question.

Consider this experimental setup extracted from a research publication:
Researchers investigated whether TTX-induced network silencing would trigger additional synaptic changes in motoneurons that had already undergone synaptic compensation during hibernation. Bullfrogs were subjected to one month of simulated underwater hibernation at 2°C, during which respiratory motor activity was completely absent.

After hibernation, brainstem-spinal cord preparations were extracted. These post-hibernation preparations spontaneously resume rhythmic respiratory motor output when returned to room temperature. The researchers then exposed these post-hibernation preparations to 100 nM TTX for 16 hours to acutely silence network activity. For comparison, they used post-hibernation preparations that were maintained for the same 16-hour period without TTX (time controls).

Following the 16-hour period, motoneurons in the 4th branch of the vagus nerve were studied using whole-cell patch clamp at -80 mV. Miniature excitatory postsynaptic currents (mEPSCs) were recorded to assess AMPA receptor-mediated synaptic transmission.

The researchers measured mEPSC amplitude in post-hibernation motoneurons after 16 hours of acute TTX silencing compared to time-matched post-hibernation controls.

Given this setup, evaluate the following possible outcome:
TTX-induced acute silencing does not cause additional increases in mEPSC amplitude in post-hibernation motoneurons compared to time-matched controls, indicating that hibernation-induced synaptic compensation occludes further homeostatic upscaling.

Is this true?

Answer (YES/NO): YES